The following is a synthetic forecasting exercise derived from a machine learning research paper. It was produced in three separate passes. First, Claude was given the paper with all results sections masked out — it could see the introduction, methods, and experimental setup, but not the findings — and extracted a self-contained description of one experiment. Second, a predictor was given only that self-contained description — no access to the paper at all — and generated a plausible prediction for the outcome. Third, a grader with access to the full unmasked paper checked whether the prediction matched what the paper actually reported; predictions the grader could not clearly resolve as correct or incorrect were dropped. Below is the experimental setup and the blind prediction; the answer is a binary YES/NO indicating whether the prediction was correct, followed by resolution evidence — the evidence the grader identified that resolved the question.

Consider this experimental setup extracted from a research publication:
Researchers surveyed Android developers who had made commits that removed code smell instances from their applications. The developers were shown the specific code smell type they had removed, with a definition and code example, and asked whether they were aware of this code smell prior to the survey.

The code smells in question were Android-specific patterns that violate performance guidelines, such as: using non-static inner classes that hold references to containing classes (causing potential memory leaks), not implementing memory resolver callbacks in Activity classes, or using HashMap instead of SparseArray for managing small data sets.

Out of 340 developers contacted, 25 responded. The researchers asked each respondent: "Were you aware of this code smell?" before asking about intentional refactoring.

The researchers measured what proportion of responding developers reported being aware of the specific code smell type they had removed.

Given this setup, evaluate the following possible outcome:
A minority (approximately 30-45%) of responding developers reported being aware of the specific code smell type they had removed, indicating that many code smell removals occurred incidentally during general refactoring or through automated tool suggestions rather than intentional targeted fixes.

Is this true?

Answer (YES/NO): YES